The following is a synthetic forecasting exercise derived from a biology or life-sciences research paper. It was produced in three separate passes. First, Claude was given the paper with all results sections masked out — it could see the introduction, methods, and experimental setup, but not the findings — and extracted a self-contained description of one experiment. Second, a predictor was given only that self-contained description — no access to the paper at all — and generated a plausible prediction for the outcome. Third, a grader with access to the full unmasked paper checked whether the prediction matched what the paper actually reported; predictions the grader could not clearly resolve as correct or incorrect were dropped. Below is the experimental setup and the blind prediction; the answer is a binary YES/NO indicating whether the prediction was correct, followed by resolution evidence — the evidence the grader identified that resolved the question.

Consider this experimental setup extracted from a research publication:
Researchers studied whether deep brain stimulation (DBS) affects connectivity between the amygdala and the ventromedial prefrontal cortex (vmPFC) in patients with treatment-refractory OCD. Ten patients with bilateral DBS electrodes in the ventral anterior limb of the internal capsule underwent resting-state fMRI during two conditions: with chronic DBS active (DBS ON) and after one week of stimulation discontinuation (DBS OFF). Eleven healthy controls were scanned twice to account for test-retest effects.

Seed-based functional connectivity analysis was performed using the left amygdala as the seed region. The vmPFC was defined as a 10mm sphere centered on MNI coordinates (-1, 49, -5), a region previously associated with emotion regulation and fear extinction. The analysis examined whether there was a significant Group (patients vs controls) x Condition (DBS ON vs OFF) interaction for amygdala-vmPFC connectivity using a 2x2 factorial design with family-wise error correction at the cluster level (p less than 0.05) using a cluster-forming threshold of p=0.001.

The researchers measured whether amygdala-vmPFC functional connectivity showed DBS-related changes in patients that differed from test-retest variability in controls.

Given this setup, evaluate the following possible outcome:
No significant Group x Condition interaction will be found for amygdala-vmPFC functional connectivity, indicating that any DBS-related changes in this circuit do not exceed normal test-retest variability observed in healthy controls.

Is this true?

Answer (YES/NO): YES